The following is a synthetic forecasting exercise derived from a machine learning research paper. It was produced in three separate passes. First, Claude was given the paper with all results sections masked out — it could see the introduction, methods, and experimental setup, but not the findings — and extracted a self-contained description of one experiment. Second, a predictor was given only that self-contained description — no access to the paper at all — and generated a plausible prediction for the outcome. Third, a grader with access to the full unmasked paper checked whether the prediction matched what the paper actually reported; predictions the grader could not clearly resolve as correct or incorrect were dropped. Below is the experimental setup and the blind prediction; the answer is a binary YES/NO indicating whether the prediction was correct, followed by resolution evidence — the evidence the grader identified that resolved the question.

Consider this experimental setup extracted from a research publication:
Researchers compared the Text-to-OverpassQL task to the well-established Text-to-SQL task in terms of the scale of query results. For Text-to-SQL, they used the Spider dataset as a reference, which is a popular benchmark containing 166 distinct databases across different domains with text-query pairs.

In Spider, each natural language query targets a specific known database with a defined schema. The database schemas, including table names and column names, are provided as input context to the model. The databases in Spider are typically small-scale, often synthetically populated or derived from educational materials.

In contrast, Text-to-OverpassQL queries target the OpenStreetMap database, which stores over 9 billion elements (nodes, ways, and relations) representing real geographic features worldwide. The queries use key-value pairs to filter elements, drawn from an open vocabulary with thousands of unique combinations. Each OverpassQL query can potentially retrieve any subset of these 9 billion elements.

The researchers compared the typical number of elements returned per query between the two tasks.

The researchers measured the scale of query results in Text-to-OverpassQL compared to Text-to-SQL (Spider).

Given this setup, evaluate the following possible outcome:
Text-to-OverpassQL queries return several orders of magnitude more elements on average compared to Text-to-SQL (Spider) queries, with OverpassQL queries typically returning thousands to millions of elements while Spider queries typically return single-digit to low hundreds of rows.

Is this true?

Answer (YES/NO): YES